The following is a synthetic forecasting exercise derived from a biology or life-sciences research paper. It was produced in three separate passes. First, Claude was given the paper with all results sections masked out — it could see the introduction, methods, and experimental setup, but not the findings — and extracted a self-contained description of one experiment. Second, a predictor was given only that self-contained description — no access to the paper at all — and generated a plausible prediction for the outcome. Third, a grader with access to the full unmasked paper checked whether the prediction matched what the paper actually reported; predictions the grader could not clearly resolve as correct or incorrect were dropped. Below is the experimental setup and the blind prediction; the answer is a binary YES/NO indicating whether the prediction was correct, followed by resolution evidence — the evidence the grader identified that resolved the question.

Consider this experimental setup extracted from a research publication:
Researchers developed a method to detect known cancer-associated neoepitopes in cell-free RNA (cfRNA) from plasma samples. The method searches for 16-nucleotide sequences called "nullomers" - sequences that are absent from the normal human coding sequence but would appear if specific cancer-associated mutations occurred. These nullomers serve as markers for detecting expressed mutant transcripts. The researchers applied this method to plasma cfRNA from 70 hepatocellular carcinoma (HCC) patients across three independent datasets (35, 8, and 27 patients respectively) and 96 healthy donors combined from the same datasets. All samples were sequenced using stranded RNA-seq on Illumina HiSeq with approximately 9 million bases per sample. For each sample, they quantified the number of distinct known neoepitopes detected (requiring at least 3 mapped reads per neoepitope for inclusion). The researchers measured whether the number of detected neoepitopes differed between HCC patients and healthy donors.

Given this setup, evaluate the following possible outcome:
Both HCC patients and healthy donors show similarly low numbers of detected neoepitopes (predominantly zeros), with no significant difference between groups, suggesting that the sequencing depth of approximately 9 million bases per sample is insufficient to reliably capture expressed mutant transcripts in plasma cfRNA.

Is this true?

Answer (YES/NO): NO